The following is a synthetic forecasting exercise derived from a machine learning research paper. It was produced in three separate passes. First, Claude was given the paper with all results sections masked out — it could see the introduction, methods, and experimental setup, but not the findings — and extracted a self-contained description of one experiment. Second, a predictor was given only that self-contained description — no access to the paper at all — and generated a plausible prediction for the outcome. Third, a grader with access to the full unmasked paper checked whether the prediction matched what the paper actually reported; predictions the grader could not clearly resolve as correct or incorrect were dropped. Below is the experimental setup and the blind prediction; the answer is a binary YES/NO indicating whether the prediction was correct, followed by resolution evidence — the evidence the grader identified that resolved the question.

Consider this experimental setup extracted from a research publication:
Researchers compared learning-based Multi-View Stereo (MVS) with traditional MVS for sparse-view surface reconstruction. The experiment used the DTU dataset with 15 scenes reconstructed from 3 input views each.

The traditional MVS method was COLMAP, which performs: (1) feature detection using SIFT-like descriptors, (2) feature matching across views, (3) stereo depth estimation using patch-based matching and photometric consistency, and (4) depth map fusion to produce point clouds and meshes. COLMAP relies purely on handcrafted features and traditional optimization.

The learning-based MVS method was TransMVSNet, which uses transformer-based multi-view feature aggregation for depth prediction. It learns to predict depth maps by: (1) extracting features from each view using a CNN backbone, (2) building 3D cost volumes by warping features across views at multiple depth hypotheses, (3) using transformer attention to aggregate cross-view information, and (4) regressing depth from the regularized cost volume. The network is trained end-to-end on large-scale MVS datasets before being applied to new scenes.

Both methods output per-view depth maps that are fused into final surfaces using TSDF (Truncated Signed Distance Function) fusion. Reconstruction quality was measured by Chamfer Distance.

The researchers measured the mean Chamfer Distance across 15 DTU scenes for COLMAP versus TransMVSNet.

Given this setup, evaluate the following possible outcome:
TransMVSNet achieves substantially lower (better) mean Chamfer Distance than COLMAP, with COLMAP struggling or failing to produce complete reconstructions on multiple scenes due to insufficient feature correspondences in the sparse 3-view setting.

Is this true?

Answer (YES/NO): NO